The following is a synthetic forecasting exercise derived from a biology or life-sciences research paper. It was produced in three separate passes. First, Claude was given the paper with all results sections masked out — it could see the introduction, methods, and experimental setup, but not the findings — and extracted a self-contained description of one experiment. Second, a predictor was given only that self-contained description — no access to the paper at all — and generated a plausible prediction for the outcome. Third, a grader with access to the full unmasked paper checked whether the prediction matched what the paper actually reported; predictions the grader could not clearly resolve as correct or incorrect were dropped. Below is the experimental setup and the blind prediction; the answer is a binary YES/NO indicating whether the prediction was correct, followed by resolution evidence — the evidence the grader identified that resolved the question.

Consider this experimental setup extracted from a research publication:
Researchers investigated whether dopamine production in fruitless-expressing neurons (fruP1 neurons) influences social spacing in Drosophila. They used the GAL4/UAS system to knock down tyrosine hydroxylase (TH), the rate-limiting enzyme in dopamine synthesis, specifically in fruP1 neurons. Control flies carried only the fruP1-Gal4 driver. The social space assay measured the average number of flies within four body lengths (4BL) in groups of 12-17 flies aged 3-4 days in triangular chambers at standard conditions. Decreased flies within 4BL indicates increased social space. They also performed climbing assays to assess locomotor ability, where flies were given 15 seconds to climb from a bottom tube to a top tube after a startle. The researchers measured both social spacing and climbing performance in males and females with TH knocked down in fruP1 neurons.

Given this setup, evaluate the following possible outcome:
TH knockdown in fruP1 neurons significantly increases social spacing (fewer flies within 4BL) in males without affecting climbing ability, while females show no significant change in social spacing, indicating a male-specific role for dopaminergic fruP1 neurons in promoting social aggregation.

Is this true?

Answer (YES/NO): NO